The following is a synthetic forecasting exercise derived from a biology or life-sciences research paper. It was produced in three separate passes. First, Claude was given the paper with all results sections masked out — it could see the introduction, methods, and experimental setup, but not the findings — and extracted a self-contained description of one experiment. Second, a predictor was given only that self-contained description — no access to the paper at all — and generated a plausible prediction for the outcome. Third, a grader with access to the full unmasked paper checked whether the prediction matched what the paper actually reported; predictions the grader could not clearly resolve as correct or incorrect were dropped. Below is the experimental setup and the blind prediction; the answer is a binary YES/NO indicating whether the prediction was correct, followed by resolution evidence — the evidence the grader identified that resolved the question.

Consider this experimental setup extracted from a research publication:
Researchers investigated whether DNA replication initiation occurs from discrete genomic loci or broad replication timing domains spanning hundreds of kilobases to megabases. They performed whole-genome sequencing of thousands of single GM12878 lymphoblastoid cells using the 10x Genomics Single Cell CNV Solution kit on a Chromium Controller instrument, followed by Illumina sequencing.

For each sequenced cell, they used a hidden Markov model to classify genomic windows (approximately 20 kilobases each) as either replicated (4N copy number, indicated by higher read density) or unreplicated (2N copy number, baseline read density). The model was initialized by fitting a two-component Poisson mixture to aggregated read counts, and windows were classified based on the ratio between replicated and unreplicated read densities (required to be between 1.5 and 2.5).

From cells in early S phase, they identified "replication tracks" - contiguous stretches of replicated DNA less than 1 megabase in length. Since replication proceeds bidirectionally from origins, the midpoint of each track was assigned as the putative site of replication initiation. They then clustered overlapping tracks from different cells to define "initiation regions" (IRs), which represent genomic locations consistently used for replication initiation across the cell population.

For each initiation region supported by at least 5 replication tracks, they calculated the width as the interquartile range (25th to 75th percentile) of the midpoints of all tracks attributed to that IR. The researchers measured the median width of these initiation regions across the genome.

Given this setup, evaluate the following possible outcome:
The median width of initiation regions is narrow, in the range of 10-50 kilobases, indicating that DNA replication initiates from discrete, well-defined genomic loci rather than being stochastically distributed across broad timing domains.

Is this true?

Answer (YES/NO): NO